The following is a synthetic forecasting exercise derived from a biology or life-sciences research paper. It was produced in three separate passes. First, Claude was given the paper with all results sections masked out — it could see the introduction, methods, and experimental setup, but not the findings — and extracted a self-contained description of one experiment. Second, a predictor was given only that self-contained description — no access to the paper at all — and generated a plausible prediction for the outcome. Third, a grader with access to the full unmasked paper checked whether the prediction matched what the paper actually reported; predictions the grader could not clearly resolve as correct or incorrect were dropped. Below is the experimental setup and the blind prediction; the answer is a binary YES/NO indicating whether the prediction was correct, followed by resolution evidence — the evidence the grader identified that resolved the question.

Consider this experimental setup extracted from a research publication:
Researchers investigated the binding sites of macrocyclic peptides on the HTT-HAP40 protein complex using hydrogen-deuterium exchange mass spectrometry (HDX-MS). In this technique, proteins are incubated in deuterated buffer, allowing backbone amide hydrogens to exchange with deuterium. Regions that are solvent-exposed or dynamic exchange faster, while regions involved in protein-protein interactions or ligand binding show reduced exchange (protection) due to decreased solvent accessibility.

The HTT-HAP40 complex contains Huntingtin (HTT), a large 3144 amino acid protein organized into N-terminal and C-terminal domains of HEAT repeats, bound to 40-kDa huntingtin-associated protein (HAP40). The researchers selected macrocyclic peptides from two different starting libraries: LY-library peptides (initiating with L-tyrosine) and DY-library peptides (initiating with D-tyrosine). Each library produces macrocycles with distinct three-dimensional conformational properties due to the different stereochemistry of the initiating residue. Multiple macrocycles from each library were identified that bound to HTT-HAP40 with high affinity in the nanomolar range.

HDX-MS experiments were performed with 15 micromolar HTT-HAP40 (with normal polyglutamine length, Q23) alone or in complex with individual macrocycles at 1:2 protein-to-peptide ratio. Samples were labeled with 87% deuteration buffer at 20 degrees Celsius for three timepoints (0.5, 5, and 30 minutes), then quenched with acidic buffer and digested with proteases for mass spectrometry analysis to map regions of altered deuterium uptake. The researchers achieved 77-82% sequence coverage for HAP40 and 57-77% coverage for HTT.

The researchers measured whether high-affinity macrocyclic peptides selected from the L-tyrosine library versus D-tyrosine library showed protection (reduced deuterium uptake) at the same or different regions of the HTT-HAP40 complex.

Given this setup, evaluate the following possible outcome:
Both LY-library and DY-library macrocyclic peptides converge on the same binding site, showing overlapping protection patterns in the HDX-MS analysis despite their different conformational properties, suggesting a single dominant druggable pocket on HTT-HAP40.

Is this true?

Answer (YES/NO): NO